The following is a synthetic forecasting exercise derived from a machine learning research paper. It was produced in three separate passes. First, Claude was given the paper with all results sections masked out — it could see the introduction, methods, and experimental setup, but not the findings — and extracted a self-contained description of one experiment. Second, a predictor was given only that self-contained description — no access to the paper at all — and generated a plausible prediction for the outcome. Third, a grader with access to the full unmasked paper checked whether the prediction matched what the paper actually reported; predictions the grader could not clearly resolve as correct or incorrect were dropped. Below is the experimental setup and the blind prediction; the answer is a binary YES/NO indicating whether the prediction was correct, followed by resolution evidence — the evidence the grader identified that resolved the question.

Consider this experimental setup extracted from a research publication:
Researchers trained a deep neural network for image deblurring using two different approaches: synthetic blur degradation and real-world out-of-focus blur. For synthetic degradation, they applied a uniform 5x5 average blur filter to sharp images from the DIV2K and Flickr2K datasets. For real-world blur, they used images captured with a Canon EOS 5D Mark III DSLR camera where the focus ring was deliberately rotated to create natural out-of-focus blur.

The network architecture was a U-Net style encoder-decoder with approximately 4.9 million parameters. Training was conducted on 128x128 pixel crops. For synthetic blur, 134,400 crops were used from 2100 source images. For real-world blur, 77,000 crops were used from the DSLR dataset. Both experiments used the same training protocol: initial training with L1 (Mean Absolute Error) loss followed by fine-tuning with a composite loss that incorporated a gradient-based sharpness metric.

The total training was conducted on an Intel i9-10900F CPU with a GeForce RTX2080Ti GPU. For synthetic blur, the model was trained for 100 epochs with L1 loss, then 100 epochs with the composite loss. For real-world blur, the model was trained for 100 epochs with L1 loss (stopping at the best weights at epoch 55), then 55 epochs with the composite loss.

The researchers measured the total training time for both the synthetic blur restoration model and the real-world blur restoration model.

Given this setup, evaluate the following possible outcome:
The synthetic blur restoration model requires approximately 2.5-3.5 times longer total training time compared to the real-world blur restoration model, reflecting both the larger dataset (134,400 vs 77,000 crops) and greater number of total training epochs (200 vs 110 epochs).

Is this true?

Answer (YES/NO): NO